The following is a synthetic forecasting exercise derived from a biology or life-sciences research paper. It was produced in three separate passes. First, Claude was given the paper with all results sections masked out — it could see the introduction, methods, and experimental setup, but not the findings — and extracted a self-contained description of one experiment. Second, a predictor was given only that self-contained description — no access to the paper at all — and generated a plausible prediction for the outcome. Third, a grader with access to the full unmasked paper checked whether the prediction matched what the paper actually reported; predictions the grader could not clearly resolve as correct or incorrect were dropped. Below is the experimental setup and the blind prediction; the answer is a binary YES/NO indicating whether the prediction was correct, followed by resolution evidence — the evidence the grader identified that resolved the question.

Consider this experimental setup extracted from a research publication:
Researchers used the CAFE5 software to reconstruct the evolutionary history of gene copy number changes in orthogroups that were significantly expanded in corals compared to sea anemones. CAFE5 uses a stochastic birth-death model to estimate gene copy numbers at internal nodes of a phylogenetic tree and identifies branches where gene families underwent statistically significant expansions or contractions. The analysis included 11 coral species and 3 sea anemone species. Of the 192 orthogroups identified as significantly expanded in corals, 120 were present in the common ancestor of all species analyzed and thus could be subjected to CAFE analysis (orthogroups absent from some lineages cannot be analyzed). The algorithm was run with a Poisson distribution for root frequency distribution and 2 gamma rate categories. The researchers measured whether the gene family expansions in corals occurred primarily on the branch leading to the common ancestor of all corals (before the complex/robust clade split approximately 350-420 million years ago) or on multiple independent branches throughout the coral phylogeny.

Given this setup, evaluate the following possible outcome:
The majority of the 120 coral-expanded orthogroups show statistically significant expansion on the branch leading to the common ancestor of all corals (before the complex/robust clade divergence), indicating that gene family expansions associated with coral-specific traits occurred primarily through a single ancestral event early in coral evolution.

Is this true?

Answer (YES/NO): NO